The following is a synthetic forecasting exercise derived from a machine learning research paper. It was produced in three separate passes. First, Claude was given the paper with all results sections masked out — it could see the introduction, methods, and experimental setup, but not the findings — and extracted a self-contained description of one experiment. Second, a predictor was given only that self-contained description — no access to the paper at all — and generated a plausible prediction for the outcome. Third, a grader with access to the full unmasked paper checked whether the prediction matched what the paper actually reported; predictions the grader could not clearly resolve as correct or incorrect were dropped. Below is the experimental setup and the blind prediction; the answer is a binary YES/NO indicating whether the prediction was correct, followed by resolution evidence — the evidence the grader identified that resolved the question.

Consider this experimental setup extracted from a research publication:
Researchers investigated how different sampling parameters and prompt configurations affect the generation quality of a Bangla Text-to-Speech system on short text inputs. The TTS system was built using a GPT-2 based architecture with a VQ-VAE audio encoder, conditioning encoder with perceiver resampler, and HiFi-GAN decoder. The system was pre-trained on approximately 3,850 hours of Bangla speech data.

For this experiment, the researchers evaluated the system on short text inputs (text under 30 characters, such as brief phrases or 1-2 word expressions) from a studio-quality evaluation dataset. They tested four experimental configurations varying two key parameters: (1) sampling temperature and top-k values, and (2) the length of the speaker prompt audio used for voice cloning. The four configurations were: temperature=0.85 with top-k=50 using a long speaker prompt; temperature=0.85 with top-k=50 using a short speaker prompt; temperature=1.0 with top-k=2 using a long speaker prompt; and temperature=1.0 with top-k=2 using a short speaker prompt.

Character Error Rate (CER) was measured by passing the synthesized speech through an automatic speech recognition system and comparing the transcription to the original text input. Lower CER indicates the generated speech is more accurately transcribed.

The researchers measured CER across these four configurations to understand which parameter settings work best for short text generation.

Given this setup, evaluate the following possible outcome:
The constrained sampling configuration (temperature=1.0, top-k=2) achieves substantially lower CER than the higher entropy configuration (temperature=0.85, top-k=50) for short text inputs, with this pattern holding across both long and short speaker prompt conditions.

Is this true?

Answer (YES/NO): YES